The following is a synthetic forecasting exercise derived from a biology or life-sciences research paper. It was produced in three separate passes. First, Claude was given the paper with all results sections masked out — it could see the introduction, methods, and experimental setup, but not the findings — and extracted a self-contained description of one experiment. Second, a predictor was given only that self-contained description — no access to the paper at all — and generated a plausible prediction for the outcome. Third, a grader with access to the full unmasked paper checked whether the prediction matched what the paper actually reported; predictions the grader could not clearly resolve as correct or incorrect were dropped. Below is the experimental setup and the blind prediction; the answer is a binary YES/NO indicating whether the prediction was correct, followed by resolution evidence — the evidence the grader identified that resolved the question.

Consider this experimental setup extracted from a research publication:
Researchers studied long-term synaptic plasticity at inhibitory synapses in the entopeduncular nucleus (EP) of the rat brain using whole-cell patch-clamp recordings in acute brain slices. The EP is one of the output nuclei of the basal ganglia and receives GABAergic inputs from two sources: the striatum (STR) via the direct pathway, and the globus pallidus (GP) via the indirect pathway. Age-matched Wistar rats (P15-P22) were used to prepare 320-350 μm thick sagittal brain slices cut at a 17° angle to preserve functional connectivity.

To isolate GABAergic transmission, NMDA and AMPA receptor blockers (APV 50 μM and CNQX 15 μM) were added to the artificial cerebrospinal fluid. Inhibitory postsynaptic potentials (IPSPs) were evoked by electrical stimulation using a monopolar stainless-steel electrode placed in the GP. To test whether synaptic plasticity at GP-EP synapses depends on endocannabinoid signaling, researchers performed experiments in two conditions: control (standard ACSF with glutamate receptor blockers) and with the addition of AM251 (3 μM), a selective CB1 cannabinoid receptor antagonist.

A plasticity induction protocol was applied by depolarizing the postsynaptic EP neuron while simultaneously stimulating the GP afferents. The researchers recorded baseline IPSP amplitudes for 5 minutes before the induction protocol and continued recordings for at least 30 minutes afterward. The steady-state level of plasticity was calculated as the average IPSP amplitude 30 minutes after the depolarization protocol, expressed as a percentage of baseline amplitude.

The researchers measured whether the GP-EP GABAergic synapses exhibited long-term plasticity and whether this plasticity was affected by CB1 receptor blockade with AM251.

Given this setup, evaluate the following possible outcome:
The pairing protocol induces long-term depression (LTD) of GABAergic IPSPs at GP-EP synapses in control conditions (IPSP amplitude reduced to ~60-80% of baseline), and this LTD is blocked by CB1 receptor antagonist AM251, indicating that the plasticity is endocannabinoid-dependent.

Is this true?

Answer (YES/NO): NO